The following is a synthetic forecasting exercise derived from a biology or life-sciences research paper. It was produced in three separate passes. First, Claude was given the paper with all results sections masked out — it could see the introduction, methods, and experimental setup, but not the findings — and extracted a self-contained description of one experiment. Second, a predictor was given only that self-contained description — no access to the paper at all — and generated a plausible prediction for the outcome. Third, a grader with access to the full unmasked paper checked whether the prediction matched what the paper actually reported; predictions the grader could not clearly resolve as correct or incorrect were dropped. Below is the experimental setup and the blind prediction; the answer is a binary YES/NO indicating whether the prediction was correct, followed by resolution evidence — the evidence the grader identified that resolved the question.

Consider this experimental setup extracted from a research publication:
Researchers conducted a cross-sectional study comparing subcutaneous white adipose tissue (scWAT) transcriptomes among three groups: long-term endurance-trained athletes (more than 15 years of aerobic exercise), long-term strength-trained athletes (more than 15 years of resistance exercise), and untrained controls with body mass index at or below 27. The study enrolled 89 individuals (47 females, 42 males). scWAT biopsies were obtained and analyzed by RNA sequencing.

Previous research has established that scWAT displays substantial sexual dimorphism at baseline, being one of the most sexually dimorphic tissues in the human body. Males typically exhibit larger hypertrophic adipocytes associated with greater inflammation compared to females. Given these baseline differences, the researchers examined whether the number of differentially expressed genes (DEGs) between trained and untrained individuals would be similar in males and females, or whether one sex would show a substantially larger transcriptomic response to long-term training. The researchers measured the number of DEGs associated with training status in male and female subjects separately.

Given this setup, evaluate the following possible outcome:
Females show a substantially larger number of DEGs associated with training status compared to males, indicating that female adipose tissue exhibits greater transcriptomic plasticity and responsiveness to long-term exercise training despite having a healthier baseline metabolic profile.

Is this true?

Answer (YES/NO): NO